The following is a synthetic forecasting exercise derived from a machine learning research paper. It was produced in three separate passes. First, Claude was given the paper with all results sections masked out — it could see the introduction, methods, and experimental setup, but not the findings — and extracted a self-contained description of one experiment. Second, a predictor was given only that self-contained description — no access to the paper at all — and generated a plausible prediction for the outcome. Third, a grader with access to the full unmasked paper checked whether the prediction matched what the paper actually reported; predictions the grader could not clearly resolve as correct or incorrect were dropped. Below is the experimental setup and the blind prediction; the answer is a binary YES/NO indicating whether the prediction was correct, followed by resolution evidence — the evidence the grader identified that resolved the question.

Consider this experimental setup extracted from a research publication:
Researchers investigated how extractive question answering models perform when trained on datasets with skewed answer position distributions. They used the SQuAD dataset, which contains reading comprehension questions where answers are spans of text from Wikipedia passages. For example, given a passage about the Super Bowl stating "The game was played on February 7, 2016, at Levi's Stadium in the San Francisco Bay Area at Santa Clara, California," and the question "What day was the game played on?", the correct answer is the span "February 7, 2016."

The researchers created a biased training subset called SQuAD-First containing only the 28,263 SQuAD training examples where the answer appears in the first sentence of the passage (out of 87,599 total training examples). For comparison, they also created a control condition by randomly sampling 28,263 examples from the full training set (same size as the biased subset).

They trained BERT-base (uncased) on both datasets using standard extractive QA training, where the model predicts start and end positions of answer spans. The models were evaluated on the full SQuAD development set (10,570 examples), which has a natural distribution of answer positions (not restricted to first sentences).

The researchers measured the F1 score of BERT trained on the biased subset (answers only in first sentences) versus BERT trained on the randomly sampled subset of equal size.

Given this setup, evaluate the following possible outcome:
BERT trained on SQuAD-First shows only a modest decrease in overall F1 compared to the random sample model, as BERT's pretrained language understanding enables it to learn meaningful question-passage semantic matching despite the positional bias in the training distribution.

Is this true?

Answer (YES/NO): NO